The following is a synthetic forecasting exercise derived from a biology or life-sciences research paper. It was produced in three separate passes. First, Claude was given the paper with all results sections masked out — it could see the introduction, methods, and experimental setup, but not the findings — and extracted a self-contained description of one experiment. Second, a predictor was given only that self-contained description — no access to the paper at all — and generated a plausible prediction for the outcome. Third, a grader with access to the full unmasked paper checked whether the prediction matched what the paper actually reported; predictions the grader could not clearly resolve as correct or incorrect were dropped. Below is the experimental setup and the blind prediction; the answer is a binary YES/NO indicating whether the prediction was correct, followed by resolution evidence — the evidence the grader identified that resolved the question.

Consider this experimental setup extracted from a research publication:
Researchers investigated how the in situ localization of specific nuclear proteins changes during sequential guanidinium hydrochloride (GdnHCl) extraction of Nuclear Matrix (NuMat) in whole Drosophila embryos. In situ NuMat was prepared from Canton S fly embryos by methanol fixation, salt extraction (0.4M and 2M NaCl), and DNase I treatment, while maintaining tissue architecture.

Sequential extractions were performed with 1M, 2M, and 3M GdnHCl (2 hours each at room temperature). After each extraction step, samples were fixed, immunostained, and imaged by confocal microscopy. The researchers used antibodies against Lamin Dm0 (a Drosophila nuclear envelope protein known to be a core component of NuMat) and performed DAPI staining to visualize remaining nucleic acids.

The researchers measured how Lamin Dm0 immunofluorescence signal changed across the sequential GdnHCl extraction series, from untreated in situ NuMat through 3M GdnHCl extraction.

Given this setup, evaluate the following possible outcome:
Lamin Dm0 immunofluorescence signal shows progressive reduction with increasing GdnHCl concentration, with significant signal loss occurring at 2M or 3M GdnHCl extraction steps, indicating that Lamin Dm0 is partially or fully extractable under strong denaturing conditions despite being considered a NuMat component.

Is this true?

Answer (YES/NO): NO